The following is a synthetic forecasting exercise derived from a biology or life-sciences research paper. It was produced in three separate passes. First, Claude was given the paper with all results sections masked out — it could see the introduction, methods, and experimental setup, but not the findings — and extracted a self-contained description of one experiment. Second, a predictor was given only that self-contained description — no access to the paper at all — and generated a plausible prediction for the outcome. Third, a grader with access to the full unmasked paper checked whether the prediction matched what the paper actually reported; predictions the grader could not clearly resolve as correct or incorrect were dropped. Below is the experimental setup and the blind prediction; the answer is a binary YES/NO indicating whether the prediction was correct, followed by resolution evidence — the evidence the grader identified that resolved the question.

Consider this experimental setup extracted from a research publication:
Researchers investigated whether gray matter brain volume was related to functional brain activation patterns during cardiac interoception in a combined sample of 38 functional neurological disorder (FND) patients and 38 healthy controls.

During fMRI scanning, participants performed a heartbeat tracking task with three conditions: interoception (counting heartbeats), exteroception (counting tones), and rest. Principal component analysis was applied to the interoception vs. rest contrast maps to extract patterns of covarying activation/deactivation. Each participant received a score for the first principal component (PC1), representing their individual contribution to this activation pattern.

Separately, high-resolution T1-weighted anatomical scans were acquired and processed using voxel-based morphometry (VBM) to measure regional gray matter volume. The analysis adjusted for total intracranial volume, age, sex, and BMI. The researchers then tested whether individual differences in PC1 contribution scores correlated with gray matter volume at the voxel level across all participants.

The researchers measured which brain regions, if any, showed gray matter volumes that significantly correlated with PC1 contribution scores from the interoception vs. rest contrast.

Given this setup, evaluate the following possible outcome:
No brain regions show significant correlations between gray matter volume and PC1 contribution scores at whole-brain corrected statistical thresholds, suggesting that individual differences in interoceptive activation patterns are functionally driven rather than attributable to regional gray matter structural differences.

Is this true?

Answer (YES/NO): NO